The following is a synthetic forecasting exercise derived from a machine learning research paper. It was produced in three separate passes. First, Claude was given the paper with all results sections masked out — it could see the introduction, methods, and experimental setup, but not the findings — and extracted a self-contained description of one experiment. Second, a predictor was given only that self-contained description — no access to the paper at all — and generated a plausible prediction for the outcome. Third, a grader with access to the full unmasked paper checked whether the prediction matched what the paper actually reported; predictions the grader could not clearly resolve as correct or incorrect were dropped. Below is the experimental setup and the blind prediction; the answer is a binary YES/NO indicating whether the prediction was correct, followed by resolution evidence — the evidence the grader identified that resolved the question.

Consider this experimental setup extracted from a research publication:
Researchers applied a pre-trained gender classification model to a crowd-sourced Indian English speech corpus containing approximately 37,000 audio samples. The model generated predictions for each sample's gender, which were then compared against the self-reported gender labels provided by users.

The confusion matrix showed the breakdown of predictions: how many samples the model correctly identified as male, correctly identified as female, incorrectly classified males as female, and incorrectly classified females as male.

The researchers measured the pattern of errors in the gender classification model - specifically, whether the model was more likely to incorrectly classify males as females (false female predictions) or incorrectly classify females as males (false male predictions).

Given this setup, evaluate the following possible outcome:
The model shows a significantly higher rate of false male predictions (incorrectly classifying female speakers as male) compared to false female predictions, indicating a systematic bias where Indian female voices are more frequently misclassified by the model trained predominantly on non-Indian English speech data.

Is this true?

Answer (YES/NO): NO